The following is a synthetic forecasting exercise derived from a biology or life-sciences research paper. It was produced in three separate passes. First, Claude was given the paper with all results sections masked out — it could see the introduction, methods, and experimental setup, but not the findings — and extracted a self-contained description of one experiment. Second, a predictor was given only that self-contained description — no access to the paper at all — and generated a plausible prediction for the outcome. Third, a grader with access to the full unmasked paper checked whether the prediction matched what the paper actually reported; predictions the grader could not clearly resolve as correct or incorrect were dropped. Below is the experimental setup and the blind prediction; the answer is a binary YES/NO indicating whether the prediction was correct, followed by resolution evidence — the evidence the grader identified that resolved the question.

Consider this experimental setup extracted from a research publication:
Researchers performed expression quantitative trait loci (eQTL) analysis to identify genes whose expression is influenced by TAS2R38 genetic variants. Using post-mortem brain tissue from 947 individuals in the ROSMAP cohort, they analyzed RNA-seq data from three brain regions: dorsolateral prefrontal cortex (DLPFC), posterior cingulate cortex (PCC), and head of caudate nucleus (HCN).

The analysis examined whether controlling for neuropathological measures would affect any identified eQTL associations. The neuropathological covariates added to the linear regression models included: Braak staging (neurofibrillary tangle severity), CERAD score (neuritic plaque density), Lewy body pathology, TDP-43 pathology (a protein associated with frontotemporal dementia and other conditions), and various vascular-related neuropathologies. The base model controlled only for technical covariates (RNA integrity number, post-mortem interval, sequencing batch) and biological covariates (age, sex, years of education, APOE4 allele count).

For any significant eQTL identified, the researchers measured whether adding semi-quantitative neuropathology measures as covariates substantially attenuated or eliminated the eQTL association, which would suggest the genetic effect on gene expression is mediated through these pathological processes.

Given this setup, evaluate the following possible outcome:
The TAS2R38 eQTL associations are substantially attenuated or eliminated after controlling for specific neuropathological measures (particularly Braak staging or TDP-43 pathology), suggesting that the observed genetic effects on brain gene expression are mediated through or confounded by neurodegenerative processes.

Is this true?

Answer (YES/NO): NO